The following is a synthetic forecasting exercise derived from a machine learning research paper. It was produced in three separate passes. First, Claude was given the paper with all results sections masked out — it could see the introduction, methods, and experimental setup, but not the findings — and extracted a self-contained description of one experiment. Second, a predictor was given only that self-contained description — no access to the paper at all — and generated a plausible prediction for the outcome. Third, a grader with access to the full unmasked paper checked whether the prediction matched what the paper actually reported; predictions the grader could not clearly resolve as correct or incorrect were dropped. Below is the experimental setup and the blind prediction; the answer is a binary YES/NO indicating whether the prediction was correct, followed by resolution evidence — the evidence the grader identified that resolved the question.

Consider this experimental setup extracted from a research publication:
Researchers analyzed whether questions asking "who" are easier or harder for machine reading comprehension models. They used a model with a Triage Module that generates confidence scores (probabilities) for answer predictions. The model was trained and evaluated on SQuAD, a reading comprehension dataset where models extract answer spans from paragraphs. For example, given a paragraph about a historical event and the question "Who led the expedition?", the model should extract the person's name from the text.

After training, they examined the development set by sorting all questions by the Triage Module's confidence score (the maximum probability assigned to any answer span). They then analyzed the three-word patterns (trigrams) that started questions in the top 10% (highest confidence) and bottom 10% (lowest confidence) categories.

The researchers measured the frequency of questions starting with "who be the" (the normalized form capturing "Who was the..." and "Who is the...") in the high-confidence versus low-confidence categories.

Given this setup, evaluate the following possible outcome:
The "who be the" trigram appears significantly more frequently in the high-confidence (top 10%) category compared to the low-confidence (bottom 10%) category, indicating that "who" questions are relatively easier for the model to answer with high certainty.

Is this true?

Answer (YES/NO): YES